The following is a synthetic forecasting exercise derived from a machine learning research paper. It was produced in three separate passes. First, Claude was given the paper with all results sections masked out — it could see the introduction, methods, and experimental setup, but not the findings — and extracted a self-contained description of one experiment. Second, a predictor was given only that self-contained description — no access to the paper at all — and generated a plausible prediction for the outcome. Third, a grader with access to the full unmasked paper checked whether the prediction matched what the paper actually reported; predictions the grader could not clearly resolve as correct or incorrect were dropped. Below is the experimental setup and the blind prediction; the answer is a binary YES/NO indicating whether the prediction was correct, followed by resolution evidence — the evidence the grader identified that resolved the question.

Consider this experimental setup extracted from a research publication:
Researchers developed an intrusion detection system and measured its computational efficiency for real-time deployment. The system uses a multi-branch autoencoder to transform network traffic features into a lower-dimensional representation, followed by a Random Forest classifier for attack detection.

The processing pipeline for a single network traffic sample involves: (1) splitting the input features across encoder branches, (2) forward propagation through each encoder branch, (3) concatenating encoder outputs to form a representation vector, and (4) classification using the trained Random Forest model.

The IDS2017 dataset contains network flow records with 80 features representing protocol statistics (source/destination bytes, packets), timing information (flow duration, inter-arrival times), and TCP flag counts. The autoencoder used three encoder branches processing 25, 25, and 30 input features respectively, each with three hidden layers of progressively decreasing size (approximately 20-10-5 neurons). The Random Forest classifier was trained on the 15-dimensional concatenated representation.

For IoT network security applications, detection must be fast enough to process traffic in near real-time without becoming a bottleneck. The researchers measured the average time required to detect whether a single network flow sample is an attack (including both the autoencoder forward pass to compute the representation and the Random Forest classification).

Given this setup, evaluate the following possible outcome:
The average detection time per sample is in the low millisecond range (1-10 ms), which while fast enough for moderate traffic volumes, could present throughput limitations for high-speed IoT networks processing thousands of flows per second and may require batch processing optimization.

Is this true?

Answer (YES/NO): NO